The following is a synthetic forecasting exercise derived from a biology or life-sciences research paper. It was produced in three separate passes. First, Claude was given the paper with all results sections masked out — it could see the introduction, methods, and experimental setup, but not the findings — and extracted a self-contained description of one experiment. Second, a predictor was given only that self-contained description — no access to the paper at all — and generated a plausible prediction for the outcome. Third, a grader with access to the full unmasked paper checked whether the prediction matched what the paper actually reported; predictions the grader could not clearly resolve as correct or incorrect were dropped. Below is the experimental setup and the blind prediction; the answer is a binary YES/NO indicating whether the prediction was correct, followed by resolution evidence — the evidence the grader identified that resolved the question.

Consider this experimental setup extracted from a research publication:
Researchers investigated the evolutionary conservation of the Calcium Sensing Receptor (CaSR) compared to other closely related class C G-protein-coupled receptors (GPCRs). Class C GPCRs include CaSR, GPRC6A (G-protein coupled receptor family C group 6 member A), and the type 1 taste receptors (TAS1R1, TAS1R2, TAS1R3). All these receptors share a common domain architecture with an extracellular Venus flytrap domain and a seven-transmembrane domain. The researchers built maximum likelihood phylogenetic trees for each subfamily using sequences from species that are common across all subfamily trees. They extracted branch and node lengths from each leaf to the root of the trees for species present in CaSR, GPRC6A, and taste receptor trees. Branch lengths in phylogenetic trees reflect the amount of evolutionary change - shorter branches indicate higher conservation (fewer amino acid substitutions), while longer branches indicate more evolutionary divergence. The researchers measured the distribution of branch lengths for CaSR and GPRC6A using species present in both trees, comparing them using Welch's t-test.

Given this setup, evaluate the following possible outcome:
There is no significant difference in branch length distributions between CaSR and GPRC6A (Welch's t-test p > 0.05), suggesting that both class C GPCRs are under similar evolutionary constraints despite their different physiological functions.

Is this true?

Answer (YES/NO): NO